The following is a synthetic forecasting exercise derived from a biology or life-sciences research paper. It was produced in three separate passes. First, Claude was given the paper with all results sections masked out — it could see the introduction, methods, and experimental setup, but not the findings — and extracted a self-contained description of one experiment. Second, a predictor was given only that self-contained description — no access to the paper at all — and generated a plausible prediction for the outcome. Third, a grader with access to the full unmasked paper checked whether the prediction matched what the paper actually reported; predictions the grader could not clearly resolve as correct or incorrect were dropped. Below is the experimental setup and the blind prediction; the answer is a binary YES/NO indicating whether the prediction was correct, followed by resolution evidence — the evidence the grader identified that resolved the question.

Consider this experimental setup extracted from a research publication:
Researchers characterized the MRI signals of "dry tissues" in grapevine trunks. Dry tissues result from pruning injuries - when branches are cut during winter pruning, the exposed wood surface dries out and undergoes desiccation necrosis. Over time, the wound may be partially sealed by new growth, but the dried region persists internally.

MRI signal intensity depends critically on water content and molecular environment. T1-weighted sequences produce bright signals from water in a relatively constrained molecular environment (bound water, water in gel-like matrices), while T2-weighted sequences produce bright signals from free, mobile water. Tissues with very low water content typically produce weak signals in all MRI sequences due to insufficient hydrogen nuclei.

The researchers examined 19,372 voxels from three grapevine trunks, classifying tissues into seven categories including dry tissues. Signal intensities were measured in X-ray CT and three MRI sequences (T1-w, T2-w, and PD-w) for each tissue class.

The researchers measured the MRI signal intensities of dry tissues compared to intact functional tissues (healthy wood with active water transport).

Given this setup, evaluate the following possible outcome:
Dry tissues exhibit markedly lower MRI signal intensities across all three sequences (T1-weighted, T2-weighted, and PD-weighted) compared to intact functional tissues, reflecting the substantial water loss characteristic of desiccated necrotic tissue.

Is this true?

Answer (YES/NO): YES